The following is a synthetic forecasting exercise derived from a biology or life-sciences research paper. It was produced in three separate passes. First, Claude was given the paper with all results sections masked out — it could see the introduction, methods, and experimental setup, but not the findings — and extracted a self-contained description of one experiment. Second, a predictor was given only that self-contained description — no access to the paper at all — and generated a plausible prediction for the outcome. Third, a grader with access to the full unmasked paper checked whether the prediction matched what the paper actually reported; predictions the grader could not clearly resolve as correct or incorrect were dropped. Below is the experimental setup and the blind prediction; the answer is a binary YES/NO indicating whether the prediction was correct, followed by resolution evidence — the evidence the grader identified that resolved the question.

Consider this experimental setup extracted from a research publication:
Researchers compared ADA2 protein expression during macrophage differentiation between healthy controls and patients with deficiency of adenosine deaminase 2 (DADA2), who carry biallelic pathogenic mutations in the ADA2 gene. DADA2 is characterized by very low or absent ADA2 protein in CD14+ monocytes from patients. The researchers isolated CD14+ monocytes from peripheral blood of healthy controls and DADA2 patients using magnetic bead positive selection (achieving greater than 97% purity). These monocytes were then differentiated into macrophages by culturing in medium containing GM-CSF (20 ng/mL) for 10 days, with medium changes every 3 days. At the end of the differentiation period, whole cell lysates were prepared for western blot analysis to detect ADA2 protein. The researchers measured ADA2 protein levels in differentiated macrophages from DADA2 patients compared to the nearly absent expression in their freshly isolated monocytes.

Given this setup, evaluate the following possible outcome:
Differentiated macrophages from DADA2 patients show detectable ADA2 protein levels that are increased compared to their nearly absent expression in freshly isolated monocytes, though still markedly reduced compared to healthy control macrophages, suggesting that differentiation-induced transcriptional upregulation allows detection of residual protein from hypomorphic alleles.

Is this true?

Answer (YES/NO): NO